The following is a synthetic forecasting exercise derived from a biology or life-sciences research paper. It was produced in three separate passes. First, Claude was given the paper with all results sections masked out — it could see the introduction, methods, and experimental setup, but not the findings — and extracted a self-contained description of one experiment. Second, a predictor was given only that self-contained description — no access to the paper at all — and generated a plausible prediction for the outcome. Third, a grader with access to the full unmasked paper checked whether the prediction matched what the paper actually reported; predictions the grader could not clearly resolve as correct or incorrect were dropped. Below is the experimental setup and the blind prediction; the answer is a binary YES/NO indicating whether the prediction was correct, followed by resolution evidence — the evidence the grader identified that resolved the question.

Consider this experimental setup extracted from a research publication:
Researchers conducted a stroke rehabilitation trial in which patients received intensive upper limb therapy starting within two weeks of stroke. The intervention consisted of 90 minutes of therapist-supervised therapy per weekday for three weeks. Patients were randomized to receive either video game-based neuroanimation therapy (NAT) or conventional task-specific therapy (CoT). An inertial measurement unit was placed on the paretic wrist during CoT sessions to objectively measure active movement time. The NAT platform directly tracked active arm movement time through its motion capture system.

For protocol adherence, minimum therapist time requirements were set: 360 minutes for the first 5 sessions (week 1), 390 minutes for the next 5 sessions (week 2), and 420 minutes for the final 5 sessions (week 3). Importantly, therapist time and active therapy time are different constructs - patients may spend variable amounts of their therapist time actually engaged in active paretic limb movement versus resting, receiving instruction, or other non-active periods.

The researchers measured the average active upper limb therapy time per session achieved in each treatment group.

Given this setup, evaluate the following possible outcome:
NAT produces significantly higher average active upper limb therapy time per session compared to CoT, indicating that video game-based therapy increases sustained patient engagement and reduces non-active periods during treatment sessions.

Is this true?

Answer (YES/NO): NO